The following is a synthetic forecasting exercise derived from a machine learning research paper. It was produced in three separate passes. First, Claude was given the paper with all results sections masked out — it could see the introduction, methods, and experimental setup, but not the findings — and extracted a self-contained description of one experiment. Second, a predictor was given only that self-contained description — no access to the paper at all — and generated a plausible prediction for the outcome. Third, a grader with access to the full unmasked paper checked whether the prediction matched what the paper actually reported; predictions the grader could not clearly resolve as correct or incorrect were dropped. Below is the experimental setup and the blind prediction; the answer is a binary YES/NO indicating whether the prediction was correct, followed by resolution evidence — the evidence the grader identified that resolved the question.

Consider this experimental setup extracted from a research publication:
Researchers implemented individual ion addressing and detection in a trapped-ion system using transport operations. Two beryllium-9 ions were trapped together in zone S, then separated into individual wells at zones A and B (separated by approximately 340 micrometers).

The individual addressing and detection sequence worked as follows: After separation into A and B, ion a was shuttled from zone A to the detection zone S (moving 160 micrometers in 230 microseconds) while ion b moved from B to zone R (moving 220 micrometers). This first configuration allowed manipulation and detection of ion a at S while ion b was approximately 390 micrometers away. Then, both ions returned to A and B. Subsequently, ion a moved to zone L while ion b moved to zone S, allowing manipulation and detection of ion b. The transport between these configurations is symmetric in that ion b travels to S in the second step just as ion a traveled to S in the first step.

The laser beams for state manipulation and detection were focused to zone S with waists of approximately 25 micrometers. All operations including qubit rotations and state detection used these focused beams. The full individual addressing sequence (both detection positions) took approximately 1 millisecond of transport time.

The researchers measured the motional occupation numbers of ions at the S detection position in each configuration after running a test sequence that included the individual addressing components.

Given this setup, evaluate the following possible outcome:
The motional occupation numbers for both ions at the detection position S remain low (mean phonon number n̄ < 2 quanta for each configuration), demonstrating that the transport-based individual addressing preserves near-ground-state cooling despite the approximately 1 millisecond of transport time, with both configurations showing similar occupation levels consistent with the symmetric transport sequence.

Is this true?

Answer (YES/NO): NO